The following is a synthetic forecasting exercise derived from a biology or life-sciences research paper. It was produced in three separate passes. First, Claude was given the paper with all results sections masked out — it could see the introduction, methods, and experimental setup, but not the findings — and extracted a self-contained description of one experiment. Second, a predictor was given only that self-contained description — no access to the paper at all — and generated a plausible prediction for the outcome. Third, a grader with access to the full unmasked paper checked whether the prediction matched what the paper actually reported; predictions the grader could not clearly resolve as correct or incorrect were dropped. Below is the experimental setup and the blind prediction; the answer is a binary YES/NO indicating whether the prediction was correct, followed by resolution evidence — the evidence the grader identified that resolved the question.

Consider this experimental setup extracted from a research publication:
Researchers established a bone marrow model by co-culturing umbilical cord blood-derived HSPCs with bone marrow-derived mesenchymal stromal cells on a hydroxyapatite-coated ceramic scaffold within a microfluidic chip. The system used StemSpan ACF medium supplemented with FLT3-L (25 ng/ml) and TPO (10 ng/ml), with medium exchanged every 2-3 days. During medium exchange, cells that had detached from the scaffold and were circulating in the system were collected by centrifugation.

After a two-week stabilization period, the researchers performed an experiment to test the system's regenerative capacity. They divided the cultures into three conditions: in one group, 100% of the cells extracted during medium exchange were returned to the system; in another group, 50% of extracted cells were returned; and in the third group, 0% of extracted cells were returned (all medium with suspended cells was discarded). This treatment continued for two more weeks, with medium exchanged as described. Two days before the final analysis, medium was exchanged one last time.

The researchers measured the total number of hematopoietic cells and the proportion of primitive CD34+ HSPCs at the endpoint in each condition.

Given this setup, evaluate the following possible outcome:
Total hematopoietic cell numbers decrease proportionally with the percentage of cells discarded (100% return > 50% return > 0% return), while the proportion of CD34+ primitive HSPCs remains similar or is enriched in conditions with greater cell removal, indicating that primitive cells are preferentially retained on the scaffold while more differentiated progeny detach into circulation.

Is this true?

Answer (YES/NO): NO